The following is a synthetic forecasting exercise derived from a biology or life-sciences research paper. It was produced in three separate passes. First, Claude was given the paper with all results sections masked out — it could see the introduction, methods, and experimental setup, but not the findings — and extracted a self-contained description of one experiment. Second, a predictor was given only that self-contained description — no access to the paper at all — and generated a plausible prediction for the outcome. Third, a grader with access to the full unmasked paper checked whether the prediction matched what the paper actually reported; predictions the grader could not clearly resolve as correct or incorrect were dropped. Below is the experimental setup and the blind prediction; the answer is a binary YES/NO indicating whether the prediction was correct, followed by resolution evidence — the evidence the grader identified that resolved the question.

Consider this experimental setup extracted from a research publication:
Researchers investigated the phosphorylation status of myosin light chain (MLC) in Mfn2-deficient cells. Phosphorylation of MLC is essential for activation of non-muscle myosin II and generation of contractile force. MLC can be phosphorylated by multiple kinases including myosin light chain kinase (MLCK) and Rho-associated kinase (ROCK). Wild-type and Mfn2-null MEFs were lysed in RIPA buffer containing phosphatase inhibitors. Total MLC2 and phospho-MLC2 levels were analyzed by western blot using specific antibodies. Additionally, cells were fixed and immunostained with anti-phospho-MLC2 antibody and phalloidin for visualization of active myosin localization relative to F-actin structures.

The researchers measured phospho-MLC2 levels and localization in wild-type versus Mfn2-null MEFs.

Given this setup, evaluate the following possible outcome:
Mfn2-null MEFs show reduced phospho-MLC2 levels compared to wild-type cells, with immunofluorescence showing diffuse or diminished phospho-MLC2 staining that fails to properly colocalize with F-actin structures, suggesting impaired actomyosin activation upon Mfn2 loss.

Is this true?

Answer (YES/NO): NO